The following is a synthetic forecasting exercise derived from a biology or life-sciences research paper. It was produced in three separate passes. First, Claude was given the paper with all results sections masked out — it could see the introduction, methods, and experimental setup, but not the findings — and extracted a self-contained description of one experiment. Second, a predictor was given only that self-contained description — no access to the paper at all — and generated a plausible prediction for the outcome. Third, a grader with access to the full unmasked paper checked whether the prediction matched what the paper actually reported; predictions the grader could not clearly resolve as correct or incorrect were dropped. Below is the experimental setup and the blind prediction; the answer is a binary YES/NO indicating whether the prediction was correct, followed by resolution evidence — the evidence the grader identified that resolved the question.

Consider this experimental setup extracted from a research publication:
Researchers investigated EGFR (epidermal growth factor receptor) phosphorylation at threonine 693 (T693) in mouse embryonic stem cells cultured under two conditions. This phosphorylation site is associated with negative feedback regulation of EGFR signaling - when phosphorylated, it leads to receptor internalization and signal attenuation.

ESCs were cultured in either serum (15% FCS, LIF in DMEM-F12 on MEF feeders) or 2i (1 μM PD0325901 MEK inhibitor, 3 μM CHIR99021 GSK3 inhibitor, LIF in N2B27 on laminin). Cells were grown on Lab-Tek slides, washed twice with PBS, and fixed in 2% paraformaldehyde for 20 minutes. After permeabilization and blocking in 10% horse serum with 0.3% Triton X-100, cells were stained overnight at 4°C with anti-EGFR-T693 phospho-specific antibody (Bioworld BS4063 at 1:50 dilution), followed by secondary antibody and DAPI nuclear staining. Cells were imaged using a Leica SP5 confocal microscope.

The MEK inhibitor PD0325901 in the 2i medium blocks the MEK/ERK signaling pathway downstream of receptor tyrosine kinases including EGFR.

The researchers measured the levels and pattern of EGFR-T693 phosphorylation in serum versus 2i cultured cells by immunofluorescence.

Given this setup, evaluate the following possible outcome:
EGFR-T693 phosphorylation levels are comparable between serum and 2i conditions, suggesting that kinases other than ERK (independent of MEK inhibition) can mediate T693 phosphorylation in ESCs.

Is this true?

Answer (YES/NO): NO